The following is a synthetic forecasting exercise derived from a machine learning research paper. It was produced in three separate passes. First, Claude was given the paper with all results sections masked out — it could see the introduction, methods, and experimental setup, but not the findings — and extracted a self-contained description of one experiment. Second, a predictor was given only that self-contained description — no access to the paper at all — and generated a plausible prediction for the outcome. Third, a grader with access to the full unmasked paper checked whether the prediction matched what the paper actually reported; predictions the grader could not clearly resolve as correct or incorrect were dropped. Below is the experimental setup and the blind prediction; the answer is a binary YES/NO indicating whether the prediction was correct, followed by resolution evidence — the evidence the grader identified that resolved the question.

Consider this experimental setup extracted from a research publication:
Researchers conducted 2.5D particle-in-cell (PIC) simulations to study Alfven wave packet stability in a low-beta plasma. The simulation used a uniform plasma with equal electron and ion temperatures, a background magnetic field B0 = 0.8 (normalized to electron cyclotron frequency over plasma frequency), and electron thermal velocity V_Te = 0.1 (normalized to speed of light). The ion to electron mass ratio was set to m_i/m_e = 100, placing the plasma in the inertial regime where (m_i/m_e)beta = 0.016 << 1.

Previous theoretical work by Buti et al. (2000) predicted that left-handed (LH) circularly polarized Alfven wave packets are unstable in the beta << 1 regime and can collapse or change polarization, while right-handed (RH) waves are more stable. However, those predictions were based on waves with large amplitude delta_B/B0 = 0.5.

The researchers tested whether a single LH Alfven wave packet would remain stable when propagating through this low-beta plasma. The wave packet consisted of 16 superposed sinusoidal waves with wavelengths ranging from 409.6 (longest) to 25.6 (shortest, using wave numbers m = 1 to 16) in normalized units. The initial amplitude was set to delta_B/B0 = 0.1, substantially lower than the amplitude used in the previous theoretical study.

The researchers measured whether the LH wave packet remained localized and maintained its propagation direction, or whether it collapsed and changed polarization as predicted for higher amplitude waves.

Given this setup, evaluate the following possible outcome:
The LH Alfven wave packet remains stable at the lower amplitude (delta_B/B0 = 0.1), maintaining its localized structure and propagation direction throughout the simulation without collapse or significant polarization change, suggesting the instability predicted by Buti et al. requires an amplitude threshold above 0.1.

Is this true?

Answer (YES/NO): YES